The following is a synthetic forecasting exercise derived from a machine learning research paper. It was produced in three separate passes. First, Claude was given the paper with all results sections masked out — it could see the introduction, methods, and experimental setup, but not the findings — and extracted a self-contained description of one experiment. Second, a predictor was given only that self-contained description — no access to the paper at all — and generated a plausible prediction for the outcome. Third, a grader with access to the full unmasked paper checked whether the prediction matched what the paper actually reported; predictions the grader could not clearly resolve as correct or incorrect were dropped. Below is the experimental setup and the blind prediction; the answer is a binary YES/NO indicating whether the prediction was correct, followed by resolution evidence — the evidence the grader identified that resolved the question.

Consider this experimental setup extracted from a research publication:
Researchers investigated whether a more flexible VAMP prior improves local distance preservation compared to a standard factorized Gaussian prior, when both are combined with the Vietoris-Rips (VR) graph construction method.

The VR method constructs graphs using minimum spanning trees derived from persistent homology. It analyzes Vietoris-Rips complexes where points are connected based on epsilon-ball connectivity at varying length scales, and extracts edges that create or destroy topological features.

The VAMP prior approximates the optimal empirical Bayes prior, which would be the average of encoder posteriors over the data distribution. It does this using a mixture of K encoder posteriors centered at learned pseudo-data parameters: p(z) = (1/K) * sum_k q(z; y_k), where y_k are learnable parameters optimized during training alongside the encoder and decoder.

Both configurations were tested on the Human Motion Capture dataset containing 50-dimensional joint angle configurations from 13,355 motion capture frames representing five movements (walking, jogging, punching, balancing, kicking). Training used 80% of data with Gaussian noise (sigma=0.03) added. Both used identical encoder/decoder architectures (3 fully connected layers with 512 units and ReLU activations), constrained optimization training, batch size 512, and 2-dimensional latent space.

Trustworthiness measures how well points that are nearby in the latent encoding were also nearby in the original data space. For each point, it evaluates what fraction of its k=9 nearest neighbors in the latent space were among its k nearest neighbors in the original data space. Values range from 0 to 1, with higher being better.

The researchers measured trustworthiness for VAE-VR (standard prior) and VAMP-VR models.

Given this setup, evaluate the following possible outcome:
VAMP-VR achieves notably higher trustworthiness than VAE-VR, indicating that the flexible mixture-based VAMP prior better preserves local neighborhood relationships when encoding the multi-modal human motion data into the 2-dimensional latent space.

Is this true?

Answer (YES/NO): NO